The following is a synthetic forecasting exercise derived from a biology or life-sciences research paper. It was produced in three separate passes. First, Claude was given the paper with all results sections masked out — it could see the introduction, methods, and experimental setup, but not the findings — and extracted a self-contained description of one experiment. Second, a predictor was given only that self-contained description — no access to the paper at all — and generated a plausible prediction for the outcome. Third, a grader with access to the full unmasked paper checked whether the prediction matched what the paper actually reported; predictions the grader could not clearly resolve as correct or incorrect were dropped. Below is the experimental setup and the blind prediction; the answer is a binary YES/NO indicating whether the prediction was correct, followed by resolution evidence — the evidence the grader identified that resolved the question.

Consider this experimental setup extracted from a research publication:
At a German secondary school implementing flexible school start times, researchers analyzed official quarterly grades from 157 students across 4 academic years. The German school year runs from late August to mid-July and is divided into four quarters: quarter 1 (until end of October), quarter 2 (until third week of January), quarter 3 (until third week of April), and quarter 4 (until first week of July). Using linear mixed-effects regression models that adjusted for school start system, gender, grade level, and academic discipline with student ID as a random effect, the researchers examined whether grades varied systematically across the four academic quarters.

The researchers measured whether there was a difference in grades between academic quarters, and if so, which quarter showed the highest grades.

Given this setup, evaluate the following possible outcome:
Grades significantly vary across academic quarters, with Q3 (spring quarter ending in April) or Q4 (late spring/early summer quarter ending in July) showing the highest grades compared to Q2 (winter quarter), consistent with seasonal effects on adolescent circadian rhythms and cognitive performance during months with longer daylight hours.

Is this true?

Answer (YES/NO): NO